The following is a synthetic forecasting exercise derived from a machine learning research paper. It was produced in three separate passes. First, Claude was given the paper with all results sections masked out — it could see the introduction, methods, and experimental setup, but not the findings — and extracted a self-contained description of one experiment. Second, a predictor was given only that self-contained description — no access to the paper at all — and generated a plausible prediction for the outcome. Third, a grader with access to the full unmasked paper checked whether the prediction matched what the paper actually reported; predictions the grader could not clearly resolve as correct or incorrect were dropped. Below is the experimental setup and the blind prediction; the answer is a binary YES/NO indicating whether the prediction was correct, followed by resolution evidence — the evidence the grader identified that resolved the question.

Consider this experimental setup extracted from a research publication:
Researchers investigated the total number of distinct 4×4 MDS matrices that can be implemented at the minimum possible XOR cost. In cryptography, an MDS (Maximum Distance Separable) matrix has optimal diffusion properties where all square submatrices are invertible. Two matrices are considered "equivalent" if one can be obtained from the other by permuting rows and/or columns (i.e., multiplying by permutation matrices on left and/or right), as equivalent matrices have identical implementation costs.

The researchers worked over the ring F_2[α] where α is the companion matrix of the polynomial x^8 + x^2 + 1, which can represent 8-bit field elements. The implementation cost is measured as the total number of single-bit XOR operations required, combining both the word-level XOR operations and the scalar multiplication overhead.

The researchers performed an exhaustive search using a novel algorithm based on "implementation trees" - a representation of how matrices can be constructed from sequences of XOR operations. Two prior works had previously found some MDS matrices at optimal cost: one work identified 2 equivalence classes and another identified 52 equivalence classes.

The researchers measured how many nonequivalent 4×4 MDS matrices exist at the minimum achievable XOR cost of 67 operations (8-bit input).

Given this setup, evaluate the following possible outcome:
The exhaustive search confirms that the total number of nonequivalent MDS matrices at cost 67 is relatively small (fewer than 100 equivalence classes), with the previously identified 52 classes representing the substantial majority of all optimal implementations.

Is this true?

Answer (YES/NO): YES